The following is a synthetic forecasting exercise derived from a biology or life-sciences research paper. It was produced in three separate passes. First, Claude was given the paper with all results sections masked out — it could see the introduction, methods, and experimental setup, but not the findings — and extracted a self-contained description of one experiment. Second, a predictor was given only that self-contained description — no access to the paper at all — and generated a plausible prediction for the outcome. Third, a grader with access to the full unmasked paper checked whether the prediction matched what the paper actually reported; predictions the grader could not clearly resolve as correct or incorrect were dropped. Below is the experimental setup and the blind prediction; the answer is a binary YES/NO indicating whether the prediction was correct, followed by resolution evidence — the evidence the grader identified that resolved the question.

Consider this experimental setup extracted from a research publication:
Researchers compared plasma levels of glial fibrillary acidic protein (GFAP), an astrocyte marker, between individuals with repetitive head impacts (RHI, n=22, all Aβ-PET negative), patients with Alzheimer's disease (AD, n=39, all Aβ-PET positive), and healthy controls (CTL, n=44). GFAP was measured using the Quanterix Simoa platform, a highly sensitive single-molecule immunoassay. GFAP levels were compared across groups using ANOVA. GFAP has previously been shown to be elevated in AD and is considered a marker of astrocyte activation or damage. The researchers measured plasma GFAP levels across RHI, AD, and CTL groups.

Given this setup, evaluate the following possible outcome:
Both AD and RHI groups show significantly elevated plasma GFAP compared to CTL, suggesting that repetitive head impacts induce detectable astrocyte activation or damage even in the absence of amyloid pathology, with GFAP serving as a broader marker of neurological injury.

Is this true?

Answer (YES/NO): NO